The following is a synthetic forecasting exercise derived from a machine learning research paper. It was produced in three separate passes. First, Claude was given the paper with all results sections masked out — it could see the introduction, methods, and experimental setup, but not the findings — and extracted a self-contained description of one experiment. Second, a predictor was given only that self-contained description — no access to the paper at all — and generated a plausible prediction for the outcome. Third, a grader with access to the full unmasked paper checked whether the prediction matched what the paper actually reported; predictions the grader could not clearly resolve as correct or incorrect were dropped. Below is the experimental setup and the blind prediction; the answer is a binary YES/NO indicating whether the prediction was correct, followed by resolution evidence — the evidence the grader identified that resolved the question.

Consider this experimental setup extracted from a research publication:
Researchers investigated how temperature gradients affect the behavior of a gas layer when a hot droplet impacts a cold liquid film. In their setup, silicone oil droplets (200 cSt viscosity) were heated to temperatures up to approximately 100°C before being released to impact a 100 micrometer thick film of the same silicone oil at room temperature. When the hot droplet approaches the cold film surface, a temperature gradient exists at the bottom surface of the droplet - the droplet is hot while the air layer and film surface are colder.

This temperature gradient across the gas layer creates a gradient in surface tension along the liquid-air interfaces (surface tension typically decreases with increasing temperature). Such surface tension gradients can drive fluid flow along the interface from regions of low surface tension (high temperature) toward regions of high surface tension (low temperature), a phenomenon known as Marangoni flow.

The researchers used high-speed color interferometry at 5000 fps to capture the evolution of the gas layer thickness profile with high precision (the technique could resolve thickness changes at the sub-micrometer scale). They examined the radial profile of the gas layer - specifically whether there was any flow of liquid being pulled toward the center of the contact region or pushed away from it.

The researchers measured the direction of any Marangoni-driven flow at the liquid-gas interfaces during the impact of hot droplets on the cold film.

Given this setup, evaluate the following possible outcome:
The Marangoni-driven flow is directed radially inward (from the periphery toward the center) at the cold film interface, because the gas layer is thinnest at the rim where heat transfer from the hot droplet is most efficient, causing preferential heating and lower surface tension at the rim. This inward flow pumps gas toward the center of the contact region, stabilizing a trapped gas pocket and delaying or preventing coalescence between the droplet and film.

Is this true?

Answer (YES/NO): NO